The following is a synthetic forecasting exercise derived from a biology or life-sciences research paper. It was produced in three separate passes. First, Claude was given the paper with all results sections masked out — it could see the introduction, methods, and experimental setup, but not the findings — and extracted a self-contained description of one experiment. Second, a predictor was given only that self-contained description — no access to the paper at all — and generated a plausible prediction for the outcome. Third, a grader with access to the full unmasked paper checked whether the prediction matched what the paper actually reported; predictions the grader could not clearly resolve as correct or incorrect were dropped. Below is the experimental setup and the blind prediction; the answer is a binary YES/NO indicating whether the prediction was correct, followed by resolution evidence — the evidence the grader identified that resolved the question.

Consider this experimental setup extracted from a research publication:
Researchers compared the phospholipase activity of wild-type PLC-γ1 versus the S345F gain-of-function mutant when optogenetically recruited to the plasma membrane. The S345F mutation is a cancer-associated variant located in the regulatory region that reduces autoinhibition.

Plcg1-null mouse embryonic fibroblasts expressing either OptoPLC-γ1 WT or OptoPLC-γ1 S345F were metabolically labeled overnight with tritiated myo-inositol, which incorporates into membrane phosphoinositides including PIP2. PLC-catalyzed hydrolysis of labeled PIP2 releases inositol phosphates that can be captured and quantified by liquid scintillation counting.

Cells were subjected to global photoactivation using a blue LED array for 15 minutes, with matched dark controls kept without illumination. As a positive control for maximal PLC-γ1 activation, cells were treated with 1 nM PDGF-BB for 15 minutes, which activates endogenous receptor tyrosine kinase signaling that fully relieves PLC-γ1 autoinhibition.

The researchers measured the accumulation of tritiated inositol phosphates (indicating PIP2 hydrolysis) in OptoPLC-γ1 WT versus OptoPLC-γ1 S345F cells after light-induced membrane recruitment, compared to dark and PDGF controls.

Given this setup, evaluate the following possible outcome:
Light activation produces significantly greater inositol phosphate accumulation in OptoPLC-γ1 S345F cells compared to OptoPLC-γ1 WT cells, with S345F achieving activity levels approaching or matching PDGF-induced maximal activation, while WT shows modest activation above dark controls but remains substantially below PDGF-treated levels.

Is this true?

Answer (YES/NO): NO